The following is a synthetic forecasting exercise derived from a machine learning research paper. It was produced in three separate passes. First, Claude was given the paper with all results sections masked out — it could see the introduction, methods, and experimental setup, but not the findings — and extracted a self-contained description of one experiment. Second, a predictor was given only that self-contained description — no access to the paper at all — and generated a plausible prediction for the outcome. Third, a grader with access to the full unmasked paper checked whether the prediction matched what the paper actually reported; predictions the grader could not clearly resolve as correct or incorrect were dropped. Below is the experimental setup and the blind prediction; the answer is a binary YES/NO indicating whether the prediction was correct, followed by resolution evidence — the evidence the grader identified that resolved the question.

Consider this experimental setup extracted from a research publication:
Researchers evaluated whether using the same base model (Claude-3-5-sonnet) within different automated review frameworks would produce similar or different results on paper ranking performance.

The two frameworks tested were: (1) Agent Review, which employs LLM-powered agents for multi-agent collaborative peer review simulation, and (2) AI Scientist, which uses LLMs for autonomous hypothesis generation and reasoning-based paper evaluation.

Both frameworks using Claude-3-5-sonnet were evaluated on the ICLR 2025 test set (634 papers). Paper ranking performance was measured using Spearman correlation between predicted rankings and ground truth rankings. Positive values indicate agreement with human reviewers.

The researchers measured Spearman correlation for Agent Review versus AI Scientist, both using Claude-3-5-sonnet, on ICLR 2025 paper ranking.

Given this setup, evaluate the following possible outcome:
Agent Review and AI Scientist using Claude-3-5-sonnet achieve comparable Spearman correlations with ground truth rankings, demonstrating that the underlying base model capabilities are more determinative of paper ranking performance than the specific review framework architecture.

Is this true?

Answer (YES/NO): YES